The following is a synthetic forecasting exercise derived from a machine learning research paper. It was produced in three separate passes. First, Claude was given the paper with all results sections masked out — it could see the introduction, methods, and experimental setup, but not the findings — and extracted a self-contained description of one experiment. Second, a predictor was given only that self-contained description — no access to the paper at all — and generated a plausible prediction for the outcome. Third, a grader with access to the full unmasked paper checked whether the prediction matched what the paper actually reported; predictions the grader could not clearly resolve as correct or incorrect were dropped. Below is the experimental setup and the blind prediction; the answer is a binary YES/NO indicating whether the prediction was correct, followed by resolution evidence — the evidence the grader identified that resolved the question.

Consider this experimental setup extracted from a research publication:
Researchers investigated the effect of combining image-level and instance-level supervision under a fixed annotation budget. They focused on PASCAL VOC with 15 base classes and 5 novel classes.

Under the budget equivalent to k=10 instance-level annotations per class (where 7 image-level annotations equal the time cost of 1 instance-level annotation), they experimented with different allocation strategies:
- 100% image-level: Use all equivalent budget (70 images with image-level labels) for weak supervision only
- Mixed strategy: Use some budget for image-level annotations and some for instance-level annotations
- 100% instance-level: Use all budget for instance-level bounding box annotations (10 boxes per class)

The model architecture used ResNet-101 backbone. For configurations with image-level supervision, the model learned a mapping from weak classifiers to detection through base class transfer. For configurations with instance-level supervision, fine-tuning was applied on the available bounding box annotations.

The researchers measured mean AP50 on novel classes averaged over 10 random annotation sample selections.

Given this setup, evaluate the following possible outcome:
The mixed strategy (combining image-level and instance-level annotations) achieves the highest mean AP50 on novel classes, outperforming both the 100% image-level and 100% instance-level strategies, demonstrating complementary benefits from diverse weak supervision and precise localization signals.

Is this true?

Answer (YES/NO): NO